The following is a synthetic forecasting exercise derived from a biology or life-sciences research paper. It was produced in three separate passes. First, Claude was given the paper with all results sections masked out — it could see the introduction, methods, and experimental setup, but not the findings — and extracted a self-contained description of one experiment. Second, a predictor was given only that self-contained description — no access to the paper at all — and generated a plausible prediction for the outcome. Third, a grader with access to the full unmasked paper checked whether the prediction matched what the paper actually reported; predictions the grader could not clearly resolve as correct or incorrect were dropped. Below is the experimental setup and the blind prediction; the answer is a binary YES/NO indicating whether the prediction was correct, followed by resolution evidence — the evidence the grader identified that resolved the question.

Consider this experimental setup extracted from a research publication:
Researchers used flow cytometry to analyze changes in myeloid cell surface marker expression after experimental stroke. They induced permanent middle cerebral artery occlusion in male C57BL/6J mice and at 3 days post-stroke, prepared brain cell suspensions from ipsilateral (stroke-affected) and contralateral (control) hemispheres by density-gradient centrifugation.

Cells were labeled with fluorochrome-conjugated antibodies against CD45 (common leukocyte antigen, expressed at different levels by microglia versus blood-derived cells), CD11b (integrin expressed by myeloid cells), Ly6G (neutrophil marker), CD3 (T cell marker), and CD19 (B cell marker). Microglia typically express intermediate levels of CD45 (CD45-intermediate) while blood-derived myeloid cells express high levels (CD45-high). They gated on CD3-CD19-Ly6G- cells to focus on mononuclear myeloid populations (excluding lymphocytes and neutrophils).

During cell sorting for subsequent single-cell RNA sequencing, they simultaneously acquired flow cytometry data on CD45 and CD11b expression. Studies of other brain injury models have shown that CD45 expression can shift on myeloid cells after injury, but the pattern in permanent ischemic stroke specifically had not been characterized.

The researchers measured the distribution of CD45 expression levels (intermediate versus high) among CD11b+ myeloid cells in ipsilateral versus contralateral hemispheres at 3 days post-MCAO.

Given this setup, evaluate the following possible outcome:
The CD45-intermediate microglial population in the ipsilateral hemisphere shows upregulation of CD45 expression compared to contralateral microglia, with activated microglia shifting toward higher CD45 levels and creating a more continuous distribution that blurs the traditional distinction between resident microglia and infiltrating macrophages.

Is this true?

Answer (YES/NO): NO